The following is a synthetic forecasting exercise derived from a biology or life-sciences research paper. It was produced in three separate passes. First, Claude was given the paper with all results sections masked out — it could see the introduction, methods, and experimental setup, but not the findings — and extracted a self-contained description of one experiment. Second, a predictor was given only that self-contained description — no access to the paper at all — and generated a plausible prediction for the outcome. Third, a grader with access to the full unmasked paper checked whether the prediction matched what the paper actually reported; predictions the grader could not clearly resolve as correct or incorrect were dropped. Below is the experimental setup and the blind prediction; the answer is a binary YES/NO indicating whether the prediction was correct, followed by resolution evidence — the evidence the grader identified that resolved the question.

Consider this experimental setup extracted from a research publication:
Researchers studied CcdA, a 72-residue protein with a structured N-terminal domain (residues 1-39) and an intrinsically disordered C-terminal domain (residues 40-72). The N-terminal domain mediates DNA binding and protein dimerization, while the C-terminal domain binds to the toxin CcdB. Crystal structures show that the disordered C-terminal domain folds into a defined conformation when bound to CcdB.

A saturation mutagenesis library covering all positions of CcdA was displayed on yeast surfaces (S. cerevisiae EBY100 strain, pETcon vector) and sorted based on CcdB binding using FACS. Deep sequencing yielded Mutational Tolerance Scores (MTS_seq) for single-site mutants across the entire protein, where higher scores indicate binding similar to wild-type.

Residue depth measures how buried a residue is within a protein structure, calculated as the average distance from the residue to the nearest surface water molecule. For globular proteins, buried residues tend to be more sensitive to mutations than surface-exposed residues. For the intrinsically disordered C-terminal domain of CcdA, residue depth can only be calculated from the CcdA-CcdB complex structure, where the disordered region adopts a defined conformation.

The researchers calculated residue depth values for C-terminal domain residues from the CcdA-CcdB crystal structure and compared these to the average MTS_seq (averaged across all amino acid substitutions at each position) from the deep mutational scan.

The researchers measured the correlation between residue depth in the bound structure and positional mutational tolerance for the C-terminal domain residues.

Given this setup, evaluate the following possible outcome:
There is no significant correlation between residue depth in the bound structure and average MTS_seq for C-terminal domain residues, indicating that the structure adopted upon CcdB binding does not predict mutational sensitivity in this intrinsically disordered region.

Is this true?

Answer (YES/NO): NO